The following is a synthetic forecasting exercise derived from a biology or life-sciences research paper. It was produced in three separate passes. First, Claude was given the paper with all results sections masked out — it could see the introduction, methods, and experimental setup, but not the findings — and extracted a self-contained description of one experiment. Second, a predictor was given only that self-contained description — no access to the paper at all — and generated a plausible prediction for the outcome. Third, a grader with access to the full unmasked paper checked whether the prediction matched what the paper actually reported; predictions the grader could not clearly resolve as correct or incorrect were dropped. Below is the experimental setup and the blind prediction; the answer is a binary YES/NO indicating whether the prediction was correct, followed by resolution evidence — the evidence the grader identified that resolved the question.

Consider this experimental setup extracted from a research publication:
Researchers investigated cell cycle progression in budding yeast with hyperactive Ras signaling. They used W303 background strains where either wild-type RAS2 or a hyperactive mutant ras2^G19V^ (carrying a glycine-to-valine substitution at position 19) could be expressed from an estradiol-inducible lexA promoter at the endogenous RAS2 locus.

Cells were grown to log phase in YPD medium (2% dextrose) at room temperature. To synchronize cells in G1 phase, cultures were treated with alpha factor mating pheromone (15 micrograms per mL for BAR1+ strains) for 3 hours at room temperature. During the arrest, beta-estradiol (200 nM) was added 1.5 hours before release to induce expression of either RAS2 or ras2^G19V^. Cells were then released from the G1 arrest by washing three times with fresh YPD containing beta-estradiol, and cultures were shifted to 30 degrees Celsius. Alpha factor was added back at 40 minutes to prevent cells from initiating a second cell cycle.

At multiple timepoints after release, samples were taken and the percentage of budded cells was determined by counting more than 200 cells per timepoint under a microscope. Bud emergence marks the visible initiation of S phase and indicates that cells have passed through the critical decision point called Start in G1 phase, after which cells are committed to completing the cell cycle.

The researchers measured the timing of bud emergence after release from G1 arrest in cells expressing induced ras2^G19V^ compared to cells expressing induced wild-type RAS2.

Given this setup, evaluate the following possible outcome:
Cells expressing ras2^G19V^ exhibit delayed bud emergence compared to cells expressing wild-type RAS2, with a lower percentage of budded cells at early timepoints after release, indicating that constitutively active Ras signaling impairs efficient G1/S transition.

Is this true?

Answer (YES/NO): YES